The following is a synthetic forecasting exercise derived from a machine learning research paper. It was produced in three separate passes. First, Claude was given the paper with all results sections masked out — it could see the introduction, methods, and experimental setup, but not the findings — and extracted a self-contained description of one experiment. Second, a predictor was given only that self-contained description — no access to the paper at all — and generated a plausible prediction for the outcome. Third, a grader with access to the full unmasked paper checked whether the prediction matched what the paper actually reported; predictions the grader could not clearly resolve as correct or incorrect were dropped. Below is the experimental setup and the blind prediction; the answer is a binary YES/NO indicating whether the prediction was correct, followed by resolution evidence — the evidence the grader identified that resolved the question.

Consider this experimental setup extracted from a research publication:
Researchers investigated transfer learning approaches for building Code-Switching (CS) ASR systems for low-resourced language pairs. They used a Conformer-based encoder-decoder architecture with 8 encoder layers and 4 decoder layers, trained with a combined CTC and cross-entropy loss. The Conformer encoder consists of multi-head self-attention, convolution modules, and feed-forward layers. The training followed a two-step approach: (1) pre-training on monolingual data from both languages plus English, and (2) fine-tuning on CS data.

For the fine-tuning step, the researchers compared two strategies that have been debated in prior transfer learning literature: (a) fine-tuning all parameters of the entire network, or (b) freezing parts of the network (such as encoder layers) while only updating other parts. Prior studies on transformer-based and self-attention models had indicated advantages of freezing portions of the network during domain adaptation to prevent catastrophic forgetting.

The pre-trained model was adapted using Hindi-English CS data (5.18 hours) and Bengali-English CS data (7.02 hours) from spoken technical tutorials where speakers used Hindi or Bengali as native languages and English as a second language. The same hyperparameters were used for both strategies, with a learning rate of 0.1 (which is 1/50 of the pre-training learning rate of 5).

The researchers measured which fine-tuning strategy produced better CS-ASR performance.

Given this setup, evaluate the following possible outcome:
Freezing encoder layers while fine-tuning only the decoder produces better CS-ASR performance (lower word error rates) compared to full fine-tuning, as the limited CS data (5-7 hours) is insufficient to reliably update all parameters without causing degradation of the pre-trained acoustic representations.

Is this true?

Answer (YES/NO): NO